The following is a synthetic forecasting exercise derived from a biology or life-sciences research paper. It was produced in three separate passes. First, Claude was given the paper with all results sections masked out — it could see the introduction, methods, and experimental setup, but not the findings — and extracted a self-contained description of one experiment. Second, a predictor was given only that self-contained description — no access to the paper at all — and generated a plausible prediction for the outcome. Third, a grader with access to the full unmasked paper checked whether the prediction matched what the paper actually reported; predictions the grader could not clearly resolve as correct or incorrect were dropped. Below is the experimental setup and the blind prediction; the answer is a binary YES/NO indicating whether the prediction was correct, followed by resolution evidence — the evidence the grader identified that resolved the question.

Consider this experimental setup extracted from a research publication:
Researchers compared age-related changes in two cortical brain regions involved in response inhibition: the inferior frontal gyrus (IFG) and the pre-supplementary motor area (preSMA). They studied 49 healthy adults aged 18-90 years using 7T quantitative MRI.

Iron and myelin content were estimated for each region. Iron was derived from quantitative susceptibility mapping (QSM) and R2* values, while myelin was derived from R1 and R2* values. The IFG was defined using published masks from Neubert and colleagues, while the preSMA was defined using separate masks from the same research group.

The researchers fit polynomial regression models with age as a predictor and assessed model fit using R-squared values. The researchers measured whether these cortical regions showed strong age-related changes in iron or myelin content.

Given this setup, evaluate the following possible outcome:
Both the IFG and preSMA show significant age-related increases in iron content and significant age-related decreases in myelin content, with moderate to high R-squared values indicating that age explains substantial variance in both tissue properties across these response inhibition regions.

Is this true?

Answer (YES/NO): NO